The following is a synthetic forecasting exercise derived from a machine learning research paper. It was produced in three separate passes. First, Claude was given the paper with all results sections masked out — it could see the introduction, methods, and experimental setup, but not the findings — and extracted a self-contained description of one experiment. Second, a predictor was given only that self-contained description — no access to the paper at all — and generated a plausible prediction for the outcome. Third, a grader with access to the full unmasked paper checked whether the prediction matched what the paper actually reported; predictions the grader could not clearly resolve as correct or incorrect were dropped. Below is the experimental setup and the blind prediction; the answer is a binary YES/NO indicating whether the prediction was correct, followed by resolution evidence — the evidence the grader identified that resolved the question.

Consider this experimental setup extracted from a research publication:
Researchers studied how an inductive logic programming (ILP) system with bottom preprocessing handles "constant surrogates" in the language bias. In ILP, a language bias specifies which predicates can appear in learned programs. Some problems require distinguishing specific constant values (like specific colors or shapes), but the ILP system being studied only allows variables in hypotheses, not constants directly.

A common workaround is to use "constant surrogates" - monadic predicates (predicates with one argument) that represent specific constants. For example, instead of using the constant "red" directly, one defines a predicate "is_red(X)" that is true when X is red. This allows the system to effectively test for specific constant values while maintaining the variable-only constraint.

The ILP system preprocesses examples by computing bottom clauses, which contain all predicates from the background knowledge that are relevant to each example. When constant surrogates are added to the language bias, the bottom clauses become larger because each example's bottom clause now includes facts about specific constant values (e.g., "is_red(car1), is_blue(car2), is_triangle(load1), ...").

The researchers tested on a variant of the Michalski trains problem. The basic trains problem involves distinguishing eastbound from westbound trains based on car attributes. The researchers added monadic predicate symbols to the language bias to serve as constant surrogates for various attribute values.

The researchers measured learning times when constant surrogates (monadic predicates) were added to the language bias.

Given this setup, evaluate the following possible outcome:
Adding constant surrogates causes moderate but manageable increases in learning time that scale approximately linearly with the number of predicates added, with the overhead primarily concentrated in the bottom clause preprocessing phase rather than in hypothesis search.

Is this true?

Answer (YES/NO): NO